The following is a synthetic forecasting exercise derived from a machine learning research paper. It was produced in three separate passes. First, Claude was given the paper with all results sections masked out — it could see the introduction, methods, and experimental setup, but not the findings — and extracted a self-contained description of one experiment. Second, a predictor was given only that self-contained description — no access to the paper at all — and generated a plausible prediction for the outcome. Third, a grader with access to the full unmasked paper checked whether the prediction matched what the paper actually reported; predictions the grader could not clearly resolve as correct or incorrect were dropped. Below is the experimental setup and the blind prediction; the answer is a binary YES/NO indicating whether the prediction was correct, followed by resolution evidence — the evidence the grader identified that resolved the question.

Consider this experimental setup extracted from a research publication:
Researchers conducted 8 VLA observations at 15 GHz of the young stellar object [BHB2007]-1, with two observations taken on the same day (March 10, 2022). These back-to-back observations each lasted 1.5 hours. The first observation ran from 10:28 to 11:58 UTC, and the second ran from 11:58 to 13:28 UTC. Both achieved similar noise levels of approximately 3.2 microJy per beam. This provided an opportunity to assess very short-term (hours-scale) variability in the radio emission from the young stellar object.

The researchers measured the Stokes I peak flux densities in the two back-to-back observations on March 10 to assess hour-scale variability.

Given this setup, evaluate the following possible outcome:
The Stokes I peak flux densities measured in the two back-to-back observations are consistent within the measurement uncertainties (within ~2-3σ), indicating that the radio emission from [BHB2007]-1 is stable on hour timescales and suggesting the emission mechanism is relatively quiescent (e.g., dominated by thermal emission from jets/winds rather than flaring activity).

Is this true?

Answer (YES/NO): YES